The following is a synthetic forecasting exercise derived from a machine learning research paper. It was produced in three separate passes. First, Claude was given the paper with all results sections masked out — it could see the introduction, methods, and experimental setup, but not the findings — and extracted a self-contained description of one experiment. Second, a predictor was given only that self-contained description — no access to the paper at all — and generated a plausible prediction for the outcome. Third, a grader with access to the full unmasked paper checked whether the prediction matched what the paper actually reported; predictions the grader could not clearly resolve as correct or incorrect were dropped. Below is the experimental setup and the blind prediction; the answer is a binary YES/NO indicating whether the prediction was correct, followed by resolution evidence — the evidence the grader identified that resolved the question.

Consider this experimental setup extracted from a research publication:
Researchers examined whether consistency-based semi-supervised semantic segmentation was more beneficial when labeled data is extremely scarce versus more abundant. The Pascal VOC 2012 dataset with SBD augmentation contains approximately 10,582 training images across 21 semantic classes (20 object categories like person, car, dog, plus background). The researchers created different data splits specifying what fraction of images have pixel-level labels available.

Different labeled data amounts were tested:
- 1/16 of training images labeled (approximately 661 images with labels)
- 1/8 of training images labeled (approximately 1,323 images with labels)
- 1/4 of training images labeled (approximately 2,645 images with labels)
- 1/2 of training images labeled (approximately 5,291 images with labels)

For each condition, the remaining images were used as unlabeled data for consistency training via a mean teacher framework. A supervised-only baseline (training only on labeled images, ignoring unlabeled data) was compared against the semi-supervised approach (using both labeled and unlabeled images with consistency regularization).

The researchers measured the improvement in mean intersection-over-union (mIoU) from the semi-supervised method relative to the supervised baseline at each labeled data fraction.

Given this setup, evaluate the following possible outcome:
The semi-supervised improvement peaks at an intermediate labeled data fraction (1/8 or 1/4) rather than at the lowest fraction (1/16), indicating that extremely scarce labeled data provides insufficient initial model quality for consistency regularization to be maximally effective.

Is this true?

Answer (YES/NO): NO